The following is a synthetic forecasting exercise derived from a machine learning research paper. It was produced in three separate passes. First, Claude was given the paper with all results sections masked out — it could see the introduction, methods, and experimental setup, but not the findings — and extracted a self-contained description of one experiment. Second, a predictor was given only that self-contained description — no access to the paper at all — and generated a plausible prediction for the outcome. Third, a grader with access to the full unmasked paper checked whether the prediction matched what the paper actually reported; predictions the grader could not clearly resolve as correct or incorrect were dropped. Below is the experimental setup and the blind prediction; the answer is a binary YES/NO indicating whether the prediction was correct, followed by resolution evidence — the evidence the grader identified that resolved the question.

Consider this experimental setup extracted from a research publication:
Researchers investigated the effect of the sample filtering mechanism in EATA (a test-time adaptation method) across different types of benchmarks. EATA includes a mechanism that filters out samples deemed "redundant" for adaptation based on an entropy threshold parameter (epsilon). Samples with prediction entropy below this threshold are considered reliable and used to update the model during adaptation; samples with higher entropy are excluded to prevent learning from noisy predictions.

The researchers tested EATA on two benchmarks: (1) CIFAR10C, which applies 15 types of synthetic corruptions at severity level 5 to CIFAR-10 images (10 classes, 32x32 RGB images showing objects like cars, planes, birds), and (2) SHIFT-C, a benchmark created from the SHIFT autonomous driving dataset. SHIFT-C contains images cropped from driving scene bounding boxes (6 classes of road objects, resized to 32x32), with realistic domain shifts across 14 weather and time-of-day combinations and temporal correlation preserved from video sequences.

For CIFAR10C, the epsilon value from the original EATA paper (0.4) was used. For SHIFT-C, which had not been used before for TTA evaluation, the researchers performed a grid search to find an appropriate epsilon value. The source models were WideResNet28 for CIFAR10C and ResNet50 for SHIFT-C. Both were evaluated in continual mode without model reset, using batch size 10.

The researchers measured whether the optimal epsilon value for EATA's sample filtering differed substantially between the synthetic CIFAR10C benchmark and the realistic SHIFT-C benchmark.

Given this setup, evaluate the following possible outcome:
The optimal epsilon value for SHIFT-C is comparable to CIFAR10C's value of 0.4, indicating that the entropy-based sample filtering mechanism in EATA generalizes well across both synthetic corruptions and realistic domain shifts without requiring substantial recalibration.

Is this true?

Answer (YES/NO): NO